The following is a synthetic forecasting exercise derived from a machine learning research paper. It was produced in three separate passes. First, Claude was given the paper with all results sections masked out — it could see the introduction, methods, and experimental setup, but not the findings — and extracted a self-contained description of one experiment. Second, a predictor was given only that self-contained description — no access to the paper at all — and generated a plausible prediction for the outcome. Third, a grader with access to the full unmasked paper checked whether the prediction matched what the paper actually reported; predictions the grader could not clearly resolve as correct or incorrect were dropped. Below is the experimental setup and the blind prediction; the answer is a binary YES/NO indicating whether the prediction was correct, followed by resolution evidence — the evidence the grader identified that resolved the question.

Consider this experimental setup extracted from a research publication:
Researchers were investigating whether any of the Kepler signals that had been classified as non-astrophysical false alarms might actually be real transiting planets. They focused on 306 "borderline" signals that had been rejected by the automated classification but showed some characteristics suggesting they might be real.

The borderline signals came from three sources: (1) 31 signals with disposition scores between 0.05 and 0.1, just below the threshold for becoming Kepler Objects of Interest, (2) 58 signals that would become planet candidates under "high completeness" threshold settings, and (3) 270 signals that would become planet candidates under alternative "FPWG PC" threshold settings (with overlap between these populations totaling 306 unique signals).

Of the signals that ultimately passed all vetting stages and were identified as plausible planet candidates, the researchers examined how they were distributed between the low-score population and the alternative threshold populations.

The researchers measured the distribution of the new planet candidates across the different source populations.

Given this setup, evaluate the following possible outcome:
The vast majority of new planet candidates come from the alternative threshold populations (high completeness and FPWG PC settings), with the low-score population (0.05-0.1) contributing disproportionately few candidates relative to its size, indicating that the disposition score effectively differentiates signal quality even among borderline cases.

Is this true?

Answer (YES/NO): NO